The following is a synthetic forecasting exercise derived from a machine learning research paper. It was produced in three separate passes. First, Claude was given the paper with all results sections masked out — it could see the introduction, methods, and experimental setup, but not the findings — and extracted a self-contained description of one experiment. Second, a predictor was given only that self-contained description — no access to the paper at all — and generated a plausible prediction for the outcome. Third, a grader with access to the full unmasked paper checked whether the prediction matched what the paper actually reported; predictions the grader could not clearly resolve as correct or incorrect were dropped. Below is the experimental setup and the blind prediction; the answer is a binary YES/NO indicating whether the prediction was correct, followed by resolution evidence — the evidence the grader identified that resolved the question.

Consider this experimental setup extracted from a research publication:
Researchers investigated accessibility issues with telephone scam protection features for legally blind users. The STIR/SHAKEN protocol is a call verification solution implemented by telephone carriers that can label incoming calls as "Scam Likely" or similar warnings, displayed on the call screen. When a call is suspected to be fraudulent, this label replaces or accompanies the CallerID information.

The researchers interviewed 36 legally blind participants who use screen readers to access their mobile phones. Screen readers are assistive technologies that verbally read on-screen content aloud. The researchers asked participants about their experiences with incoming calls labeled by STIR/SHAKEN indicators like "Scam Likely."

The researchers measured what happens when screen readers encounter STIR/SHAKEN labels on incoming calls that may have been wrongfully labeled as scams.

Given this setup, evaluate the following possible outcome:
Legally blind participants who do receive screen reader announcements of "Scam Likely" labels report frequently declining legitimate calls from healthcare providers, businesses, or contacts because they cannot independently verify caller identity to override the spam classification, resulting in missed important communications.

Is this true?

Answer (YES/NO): NO